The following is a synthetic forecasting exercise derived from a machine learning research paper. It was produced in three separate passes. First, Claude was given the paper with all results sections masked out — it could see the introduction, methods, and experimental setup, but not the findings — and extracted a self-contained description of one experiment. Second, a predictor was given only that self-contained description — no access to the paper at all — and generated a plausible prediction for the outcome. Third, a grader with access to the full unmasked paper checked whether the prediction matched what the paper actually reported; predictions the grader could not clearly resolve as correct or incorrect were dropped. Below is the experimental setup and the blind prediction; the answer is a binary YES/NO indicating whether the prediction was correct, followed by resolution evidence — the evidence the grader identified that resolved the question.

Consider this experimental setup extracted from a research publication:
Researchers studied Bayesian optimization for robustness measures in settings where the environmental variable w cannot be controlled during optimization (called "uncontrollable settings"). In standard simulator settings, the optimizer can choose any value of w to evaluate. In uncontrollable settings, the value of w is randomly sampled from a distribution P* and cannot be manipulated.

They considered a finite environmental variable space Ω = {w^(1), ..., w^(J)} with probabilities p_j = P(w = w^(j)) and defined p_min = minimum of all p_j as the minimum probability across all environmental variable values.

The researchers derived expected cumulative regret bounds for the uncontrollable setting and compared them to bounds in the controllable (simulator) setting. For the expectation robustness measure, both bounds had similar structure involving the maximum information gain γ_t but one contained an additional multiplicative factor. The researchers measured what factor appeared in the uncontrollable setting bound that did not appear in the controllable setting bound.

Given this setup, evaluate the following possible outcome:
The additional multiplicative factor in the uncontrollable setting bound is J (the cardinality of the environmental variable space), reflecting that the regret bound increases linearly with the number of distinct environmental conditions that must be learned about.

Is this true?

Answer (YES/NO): NO